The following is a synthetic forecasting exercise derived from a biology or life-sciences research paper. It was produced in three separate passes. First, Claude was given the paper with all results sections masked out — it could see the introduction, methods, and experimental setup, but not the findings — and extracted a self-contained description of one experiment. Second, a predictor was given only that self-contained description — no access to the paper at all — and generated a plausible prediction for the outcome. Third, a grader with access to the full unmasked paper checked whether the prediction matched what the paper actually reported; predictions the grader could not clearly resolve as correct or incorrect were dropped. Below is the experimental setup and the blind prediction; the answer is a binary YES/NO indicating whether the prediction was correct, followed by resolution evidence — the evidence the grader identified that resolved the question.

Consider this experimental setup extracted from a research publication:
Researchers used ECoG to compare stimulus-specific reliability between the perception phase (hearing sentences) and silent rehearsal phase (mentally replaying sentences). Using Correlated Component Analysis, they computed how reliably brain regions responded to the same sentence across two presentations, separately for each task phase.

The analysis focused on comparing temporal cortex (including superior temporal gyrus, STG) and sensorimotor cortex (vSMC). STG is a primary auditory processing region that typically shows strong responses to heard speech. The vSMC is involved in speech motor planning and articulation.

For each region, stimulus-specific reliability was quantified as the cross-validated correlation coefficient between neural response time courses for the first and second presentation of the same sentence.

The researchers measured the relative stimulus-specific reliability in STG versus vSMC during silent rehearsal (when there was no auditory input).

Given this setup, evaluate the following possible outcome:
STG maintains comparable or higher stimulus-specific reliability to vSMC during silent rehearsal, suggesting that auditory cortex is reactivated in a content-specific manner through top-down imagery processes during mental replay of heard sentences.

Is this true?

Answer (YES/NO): NO